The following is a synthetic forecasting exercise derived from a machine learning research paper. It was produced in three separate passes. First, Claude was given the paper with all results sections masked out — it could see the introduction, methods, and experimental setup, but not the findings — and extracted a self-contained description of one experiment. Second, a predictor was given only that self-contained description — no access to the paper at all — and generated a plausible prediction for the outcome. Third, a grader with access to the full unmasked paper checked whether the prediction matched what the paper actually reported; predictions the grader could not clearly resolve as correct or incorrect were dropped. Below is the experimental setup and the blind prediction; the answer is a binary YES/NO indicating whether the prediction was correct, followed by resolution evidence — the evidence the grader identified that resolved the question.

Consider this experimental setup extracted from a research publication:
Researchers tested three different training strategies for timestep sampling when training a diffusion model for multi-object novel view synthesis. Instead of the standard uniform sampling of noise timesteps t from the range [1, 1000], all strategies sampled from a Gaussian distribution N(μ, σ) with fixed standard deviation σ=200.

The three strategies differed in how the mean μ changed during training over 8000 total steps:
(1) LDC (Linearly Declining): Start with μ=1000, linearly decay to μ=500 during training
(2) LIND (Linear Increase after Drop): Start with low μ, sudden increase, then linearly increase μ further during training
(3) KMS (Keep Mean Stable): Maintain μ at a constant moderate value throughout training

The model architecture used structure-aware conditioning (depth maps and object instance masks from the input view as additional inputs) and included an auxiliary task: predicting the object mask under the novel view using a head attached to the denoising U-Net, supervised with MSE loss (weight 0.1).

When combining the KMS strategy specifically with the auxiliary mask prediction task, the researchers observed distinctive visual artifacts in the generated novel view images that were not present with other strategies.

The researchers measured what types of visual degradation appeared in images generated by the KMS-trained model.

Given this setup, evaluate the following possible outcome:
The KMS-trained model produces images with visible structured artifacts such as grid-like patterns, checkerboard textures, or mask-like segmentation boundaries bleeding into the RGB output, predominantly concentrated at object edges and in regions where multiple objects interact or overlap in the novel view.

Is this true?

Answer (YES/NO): NO